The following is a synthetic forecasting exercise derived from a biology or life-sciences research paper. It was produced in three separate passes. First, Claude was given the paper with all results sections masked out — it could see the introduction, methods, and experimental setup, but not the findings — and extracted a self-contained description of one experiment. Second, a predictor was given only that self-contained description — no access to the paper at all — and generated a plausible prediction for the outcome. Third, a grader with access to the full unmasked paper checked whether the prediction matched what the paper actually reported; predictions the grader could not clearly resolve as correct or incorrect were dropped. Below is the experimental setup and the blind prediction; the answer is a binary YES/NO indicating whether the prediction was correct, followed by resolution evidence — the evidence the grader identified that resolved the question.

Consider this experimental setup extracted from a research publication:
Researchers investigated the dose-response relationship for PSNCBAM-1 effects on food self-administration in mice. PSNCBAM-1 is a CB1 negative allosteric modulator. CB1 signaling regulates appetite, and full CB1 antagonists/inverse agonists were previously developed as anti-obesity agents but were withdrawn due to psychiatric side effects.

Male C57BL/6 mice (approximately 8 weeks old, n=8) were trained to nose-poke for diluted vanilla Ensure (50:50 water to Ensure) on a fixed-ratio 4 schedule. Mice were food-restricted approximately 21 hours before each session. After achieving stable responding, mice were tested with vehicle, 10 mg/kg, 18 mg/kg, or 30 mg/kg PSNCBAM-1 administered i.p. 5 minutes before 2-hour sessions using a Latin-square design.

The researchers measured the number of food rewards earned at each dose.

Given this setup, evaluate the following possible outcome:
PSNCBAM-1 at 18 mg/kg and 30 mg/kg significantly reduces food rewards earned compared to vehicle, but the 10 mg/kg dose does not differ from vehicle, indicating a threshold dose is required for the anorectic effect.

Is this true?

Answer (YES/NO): YES